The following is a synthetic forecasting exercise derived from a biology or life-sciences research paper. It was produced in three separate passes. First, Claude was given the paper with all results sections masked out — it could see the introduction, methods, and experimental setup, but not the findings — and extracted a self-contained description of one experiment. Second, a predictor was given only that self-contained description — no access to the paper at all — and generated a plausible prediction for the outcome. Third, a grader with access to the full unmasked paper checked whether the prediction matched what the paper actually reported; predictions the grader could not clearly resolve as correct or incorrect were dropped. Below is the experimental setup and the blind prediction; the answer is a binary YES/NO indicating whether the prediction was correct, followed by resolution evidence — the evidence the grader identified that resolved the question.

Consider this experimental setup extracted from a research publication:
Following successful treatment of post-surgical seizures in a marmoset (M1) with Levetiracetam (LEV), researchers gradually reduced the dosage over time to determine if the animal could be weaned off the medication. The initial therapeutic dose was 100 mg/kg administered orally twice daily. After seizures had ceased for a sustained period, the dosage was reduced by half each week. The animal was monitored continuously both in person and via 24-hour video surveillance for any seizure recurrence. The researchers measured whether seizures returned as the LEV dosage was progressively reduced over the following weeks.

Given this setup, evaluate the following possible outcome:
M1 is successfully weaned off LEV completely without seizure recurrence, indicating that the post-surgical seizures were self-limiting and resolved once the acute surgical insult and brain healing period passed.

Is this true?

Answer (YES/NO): YES